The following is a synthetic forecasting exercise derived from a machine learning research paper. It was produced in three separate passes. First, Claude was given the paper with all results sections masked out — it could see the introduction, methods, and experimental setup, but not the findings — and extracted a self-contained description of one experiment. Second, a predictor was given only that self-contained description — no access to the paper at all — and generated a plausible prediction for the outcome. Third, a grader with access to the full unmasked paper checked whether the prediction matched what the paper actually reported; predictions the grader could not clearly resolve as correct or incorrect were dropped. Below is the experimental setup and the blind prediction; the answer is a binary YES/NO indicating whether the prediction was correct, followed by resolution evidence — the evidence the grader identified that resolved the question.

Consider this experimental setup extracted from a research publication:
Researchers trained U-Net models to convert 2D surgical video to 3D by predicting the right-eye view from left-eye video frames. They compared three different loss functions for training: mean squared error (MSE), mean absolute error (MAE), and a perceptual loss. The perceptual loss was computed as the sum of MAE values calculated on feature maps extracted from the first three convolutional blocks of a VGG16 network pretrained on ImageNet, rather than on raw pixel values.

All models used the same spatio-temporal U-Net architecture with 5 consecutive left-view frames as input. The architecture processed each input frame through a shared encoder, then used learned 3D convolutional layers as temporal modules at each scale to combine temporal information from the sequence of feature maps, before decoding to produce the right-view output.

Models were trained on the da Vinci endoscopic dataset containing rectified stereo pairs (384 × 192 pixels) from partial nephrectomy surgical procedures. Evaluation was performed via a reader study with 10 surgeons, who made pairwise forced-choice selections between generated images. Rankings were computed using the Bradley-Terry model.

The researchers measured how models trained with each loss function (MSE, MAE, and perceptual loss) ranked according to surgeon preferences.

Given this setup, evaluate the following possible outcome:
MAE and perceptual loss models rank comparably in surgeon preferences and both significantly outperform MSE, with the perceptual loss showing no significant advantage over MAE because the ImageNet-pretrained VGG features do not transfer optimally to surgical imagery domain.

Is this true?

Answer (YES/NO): NO